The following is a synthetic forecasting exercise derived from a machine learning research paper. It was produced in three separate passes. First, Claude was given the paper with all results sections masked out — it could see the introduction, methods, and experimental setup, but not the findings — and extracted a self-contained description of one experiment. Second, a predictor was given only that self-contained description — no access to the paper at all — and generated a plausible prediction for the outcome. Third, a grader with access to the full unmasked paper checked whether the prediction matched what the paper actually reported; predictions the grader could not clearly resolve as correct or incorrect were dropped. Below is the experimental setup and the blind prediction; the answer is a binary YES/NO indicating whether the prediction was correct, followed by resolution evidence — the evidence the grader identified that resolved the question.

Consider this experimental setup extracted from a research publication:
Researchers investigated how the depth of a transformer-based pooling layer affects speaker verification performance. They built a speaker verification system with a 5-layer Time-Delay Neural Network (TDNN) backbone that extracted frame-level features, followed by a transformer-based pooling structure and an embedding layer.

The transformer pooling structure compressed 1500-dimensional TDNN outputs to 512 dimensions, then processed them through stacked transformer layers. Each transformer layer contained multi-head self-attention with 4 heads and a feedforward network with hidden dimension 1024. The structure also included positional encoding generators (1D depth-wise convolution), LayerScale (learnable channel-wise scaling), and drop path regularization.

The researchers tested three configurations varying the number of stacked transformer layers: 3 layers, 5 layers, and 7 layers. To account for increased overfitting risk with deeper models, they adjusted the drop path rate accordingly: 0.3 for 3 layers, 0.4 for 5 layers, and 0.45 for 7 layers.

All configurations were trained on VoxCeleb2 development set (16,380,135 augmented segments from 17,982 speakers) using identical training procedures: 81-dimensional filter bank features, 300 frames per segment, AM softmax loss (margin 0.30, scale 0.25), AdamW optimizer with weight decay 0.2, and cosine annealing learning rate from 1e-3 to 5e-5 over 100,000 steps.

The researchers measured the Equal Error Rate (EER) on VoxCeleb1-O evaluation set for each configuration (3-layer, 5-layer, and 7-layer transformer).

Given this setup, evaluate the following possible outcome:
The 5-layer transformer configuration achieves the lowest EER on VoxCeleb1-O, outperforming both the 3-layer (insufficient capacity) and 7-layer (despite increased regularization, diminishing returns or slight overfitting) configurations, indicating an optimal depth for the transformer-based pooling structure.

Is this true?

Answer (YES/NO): NO